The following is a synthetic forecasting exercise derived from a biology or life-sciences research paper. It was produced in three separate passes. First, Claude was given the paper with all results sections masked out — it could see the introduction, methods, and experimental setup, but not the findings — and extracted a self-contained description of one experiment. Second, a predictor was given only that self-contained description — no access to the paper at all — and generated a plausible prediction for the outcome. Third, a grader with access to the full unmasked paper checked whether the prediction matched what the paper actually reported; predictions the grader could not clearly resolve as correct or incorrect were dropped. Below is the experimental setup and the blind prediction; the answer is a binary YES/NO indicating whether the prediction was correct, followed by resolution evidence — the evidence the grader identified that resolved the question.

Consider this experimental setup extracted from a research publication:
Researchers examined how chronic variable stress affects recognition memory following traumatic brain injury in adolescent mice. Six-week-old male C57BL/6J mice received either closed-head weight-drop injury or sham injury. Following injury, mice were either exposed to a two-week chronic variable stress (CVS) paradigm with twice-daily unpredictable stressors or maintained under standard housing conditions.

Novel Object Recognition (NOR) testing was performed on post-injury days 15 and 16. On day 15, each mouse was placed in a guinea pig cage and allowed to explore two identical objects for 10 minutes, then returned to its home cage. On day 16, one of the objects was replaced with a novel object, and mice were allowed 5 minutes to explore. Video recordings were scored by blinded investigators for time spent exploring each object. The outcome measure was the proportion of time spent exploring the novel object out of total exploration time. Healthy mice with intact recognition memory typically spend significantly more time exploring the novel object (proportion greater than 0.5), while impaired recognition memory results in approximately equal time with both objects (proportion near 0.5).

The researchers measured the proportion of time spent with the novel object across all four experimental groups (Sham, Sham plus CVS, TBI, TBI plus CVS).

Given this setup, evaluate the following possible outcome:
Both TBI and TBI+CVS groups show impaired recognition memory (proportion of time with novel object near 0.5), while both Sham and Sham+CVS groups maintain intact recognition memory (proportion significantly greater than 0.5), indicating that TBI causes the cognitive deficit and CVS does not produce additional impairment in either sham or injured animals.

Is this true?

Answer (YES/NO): NO